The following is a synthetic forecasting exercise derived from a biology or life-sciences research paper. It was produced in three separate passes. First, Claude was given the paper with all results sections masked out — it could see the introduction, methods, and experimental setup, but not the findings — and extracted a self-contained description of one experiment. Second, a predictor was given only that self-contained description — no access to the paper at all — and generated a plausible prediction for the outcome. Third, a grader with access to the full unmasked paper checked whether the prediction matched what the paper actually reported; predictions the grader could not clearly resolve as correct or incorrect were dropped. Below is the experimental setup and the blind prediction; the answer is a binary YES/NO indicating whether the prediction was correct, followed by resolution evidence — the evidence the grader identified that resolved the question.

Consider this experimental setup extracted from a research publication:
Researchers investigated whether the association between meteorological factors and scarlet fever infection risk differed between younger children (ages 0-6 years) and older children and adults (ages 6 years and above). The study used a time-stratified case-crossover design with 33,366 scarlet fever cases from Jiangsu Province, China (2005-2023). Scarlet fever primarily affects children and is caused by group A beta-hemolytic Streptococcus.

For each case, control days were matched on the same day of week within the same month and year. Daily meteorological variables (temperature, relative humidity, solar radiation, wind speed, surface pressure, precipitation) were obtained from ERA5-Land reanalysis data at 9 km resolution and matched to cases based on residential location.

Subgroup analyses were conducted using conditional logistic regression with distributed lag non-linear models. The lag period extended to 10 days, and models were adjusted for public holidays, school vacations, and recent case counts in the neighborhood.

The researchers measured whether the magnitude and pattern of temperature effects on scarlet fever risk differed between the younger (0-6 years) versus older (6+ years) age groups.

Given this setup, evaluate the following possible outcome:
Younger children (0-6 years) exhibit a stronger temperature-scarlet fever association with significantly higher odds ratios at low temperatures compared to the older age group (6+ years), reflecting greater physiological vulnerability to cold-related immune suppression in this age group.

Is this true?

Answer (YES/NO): NO